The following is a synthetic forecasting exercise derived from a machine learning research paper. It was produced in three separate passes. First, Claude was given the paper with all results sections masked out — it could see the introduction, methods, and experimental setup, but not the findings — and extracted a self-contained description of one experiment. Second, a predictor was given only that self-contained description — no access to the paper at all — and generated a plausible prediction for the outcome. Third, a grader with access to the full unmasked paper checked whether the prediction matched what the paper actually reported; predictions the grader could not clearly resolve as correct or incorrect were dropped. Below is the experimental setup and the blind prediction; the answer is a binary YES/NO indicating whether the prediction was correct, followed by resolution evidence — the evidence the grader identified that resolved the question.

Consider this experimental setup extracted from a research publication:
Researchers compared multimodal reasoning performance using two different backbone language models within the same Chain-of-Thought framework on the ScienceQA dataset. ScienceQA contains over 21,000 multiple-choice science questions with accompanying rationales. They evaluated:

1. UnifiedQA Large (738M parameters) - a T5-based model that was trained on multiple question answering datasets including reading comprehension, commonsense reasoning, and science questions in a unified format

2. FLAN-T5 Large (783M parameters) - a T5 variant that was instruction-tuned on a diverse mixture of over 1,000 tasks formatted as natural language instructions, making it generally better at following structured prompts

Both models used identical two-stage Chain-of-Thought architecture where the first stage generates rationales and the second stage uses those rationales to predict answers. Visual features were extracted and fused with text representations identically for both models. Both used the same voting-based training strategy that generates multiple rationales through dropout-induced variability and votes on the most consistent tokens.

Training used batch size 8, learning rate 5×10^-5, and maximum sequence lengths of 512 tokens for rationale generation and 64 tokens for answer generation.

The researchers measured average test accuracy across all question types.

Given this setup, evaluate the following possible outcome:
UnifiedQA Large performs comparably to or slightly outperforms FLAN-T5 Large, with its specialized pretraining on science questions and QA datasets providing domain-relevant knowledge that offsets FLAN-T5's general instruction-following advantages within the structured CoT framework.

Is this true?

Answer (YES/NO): NO